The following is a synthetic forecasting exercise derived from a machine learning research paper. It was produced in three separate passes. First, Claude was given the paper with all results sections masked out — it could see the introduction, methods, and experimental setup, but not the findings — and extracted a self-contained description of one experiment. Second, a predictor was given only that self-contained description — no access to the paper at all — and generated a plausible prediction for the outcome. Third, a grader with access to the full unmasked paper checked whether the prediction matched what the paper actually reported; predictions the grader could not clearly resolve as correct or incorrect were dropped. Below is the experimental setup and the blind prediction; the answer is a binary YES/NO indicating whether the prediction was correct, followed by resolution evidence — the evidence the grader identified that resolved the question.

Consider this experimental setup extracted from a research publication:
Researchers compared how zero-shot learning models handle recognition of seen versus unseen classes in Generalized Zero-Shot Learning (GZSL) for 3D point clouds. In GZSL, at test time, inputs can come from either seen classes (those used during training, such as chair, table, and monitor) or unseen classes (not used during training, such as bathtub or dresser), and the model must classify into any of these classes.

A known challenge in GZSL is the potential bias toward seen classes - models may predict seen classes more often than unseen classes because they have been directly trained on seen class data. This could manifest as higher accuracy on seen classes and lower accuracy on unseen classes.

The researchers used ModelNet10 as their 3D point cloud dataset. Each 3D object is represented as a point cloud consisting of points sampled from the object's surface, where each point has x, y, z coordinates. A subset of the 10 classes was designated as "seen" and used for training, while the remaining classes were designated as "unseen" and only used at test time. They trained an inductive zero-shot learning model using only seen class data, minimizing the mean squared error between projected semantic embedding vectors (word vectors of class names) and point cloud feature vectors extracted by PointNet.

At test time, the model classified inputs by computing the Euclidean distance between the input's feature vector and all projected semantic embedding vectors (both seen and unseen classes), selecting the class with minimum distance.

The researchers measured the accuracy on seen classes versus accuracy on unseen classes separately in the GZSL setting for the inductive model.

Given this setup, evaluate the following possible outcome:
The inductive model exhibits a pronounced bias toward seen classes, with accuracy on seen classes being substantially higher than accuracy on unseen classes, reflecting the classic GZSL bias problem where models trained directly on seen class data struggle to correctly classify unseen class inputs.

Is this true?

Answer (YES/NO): YES